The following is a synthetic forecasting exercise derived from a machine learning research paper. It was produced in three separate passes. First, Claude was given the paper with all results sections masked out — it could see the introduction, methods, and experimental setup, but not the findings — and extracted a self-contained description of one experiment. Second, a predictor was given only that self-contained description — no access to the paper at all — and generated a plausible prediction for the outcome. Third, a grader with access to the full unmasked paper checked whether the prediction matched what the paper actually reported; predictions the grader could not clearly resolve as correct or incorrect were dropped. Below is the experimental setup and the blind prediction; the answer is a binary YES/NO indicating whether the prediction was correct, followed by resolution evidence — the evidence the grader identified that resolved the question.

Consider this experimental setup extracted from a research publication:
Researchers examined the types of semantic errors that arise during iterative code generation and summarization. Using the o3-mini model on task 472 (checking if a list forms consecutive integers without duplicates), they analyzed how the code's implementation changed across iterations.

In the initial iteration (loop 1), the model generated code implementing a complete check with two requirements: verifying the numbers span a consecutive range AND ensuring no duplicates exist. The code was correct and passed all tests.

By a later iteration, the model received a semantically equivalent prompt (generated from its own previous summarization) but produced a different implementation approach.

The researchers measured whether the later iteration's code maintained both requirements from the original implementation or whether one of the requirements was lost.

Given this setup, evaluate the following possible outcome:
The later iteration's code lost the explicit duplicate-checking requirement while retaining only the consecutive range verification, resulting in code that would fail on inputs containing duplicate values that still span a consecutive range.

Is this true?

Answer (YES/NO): YES